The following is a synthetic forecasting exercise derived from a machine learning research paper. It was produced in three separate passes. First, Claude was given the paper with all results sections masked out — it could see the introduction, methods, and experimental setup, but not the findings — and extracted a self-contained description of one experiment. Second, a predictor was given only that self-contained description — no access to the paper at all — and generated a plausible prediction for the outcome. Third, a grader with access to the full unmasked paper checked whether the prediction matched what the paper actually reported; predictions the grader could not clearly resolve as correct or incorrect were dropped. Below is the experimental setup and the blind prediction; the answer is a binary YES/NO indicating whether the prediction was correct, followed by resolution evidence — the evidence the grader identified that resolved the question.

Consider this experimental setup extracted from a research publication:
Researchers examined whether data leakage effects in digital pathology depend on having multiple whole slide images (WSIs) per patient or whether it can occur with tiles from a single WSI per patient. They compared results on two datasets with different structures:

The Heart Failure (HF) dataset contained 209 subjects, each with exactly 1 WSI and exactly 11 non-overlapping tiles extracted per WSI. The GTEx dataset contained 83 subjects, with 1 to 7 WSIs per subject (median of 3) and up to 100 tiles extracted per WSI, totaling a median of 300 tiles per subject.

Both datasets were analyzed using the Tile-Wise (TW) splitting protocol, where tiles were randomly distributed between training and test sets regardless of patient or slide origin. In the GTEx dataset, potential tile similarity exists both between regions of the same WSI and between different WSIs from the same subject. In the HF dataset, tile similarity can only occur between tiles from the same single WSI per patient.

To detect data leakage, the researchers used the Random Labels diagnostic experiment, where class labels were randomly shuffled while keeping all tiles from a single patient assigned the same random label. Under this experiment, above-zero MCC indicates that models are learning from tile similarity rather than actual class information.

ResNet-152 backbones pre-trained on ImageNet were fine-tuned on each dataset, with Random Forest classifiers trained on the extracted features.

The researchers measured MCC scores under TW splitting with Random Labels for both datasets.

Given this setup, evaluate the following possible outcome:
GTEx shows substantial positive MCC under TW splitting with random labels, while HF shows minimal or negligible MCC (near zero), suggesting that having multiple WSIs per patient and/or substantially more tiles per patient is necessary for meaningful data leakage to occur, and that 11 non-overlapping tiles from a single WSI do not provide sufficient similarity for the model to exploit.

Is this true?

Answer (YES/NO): NO